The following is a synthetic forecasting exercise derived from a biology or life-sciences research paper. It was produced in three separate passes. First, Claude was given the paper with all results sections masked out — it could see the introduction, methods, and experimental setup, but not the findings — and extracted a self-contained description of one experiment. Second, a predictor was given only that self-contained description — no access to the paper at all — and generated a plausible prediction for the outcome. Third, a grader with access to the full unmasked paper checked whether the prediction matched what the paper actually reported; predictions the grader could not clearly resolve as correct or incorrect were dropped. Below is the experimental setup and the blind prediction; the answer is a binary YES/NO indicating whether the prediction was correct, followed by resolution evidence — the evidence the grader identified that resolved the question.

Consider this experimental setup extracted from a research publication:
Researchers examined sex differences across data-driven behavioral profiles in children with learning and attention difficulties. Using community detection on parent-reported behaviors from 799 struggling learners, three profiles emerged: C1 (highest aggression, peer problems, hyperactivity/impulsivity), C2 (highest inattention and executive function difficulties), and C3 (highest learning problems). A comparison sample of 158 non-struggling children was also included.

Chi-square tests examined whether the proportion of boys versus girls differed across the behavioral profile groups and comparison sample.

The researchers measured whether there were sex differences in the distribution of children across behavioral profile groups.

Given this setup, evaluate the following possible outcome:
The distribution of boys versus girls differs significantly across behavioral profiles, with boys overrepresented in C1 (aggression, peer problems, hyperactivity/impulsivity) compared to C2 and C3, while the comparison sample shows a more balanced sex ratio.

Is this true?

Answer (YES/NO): YES